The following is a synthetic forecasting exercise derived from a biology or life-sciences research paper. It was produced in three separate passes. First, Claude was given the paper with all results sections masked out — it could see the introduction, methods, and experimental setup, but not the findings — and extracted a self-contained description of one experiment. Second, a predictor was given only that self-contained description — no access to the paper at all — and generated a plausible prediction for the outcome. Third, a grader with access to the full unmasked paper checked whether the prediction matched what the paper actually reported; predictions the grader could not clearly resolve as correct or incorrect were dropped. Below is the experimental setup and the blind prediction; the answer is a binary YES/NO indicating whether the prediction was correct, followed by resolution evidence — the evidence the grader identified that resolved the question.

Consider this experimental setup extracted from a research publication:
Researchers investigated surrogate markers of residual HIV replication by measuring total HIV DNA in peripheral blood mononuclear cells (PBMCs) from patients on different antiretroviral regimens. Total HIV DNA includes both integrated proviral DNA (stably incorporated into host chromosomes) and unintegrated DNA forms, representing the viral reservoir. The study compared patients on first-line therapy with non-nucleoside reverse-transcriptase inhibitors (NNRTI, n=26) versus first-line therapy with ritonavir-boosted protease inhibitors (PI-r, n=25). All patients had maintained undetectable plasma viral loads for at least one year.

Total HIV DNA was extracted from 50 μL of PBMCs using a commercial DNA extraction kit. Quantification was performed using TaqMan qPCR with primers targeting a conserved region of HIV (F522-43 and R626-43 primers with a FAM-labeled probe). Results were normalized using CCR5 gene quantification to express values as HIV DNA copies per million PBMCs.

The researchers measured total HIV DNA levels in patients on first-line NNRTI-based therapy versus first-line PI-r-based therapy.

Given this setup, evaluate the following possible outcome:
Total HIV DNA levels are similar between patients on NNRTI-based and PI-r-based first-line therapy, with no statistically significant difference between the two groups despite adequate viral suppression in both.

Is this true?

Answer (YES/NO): YES